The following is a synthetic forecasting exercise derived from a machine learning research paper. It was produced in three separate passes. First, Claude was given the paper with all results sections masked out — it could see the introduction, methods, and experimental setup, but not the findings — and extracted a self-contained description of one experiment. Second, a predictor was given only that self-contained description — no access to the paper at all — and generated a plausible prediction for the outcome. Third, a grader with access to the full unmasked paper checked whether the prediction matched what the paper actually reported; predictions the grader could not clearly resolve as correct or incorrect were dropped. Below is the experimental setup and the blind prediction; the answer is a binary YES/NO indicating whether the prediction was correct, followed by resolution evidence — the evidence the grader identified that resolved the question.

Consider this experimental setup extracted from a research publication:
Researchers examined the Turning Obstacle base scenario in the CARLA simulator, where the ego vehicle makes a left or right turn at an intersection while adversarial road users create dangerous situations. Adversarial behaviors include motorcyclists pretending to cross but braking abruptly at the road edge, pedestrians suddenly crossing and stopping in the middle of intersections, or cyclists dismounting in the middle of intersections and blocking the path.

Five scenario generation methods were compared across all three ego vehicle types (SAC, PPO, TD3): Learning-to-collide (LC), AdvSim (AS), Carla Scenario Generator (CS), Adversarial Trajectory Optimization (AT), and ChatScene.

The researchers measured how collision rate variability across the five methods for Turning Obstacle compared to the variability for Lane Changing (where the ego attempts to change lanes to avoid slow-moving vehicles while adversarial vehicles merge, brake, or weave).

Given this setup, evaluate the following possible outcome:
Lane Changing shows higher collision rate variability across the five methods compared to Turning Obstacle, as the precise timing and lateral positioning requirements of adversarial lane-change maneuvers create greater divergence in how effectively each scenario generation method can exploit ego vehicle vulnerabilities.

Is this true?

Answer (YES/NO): NO